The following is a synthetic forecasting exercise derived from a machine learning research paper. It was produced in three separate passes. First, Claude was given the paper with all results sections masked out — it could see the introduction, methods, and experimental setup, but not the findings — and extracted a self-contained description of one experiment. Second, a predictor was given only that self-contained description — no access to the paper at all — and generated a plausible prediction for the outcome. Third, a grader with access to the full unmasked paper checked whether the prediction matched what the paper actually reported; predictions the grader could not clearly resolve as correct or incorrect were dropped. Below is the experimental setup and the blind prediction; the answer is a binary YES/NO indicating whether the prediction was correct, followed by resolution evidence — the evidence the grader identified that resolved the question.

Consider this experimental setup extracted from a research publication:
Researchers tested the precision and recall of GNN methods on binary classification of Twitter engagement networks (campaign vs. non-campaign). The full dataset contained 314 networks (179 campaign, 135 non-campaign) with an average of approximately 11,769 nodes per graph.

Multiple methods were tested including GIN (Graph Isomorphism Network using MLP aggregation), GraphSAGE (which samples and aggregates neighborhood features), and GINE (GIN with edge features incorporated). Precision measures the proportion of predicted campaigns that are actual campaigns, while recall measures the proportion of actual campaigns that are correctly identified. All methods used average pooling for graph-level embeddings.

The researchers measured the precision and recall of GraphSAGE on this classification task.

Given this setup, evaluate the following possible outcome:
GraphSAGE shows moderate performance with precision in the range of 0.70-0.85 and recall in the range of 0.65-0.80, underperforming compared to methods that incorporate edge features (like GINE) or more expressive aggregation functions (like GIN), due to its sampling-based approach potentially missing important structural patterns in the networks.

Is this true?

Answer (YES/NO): NO